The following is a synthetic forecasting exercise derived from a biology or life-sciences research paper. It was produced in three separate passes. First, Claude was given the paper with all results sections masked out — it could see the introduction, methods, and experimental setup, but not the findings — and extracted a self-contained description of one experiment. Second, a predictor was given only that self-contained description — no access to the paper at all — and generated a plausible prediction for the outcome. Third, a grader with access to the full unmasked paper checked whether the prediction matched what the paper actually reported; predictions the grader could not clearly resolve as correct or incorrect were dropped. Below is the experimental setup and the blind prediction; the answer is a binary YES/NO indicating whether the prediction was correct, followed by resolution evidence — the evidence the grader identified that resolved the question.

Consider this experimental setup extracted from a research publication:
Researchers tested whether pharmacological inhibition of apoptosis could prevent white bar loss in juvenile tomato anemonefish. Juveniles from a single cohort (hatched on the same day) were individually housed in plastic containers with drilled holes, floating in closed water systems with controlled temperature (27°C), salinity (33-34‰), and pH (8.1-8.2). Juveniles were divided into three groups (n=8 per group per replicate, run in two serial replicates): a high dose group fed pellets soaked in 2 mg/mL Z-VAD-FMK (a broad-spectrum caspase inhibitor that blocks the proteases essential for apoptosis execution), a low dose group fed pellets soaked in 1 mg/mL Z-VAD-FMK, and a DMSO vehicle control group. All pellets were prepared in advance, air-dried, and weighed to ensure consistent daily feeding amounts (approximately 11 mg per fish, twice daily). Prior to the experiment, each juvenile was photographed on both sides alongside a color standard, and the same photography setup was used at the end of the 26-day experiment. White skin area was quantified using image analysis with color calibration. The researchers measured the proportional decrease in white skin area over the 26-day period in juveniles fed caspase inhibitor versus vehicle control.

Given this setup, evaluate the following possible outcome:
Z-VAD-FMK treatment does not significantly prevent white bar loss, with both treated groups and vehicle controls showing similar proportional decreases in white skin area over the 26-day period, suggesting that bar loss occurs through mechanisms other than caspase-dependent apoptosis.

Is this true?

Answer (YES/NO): NO